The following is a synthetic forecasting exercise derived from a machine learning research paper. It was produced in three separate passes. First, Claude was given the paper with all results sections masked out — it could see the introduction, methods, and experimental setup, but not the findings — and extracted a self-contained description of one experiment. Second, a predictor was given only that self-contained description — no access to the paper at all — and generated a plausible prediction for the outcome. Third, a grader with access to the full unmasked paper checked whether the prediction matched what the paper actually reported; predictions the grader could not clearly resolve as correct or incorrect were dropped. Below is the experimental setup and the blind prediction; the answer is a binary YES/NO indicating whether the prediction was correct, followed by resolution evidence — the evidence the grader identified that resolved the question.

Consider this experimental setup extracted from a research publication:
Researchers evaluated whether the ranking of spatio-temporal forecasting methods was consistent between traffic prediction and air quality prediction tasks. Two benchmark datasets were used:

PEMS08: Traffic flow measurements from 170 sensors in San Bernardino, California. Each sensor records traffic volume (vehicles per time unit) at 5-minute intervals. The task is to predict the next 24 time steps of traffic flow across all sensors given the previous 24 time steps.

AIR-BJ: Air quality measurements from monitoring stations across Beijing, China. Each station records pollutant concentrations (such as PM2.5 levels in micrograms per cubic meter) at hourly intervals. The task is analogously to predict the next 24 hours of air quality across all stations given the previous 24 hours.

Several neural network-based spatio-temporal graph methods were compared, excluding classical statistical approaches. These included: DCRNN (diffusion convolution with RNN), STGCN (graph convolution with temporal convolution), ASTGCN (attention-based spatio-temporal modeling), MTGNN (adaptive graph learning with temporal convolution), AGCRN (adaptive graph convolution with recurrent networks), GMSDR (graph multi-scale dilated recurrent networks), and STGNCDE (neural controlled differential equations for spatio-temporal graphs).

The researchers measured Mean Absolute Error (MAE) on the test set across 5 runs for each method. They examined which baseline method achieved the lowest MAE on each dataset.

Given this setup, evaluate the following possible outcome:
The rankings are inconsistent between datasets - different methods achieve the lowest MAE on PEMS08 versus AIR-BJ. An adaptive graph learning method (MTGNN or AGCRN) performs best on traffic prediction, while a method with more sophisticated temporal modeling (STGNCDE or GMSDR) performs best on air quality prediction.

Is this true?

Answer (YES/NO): NO